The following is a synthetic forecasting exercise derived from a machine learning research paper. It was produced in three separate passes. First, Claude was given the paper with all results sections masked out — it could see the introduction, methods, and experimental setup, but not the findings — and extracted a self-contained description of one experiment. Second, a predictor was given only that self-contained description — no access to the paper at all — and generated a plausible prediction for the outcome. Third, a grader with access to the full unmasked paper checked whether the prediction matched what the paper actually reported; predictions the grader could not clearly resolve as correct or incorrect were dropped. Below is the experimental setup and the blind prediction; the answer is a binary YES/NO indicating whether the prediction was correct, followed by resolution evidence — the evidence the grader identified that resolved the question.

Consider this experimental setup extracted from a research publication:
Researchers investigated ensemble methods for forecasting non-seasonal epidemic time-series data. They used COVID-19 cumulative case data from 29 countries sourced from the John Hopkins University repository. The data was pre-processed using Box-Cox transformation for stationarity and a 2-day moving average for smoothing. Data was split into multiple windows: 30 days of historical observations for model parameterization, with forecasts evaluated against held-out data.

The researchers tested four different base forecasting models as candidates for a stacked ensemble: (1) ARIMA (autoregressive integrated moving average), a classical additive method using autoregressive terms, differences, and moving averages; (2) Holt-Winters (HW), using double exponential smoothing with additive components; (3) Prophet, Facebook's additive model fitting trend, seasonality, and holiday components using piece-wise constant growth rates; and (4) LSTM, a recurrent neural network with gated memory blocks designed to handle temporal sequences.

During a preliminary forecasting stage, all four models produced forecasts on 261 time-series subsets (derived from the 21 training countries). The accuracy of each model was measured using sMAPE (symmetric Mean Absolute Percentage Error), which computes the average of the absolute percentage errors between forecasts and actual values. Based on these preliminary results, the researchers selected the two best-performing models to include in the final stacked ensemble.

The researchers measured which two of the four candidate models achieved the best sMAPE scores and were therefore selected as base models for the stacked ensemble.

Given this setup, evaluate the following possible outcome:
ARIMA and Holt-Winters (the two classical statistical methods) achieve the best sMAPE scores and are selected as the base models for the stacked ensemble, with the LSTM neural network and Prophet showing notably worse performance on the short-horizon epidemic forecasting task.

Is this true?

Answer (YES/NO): NO